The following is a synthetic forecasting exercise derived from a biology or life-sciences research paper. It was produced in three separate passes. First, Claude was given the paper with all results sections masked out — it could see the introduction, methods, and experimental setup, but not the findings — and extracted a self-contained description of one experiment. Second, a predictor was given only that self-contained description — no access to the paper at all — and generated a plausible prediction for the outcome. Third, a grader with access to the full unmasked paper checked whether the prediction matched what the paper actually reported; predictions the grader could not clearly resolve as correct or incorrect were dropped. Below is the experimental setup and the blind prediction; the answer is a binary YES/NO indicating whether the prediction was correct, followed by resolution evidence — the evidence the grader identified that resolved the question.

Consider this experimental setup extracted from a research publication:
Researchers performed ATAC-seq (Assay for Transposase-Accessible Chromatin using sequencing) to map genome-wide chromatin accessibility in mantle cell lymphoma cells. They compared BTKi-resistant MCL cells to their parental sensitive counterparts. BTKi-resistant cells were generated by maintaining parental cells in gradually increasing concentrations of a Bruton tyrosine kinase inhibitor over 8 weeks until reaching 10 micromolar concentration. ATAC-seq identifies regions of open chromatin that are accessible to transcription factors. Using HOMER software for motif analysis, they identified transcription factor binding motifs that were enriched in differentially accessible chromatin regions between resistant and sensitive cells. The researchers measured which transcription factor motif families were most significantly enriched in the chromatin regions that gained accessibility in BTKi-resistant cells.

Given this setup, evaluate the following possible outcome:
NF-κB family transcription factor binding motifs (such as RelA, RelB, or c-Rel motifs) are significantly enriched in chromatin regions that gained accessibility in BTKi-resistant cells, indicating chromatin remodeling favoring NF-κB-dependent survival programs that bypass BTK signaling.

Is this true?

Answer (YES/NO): NO